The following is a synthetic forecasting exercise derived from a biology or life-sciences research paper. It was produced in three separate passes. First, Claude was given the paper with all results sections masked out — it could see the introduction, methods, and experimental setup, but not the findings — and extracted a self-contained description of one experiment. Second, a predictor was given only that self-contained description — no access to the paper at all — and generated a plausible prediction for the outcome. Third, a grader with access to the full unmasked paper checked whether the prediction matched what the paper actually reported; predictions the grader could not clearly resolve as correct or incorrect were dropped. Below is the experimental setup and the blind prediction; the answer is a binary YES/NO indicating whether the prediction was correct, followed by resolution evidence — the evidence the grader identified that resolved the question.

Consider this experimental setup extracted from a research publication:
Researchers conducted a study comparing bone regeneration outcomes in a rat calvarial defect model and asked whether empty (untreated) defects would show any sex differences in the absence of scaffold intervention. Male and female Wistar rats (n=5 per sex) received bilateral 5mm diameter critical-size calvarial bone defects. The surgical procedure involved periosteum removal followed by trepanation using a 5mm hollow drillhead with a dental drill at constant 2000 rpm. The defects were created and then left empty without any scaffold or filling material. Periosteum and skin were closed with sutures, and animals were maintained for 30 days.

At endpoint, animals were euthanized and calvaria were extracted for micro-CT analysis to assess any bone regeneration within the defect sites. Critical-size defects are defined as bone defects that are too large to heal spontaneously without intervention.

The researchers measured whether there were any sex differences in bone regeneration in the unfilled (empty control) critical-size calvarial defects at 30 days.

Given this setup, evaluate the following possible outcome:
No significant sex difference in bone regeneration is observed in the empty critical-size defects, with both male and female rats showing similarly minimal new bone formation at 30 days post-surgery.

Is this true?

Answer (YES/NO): NO